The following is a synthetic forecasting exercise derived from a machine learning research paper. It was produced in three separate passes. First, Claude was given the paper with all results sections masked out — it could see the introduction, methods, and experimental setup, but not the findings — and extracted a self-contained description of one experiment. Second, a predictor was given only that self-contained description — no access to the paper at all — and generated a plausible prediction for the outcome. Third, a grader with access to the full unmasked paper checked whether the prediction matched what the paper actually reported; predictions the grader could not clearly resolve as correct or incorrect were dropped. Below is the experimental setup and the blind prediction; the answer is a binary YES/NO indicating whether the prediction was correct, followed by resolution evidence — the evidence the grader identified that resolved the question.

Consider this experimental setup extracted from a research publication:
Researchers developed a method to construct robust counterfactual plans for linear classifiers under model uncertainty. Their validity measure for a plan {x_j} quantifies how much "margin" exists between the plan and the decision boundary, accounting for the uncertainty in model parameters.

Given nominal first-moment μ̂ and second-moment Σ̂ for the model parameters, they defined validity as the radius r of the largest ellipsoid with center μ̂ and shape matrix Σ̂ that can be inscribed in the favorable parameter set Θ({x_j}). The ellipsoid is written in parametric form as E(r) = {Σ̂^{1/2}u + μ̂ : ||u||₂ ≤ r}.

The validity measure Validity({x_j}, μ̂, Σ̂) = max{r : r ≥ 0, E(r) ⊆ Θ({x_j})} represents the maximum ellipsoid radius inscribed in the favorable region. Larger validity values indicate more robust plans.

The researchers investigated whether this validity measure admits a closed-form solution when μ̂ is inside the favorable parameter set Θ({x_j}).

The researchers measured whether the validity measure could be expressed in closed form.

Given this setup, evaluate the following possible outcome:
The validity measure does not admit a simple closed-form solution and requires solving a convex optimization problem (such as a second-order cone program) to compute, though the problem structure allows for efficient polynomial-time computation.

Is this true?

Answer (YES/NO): NO